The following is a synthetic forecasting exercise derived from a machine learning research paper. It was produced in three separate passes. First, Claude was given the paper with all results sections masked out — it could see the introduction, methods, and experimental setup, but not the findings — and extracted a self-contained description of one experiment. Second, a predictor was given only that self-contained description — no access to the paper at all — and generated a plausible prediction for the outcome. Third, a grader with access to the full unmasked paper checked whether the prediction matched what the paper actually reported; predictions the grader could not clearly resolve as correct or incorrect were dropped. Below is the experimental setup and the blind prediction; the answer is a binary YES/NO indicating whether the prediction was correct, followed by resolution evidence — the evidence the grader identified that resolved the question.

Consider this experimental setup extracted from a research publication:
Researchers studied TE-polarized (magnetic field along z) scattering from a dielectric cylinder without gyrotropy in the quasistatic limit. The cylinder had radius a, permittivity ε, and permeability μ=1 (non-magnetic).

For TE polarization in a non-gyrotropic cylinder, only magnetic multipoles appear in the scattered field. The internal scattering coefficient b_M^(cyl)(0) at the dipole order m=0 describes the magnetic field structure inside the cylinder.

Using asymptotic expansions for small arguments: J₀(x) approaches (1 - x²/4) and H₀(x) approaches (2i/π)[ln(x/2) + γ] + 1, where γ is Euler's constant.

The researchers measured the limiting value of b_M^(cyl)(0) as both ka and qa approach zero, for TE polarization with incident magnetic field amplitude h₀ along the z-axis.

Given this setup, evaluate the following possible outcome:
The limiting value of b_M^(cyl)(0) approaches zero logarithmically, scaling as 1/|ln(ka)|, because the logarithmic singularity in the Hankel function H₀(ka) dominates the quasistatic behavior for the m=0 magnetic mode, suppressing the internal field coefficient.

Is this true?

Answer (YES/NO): NO